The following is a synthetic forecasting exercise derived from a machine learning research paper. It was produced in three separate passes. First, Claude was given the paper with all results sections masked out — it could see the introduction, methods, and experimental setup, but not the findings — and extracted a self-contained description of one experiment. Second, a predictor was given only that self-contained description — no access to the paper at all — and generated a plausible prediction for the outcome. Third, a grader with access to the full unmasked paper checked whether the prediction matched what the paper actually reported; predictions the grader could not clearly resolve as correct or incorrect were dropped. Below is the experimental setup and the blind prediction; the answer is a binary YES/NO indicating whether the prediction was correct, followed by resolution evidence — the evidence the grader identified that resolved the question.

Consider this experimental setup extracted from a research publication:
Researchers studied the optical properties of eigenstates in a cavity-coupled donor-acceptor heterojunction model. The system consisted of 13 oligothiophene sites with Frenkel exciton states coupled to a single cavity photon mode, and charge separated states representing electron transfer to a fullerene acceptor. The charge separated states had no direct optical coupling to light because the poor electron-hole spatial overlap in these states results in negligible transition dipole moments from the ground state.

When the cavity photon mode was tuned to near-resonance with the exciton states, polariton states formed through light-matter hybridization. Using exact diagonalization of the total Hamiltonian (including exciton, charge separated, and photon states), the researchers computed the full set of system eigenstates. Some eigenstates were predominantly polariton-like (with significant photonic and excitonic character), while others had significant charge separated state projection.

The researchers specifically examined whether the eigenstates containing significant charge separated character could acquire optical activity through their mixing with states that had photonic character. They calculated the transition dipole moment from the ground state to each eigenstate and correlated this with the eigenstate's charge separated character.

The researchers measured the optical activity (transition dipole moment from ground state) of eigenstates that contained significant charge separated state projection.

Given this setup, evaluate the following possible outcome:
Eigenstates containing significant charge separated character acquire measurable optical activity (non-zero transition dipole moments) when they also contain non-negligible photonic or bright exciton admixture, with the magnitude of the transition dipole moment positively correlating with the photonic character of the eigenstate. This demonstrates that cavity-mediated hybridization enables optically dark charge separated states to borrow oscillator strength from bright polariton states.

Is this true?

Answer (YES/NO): YES